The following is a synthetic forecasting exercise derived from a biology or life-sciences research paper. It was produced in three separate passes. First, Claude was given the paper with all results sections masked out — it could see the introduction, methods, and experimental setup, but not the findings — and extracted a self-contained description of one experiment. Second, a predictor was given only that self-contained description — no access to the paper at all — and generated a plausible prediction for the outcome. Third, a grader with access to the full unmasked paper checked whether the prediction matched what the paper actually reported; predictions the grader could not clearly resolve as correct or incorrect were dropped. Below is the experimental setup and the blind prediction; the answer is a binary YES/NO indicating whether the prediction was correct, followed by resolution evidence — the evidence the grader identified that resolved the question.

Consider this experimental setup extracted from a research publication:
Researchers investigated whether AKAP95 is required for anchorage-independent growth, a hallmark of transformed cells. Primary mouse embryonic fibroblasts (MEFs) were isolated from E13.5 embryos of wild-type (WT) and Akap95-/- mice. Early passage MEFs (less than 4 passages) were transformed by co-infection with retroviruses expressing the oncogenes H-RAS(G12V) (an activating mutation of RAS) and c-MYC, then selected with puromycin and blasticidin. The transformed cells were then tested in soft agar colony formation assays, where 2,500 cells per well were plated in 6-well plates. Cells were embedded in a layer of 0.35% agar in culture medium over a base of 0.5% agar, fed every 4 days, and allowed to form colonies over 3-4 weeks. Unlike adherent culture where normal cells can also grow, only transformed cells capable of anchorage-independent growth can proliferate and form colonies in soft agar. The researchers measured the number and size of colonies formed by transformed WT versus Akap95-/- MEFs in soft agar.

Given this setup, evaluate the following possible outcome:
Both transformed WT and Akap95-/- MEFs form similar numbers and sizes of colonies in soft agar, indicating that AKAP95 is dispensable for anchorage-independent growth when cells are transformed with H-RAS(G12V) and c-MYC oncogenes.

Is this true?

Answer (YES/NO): NO